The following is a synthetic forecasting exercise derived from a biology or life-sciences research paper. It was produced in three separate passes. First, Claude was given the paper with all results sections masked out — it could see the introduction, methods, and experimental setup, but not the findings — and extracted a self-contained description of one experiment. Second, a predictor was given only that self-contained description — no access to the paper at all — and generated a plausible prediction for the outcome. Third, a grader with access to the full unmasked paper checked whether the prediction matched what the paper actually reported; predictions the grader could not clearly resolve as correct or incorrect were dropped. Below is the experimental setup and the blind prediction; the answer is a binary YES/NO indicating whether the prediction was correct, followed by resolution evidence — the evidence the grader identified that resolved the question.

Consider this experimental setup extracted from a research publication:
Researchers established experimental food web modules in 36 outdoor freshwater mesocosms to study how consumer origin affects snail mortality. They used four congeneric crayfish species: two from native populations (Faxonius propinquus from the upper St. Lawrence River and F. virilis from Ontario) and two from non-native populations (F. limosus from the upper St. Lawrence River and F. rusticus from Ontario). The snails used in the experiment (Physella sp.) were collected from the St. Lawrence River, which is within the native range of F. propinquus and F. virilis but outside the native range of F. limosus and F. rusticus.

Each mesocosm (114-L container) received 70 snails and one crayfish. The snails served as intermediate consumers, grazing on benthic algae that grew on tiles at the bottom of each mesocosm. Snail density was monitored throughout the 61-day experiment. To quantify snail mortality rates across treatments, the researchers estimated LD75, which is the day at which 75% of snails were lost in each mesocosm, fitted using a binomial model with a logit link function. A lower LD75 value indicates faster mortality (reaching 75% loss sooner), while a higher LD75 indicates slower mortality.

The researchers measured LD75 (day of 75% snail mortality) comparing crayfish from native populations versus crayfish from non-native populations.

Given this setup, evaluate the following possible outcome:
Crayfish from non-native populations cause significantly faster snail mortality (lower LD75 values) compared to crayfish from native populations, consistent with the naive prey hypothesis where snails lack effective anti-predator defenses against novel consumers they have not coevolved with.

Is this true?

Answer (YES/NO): NO